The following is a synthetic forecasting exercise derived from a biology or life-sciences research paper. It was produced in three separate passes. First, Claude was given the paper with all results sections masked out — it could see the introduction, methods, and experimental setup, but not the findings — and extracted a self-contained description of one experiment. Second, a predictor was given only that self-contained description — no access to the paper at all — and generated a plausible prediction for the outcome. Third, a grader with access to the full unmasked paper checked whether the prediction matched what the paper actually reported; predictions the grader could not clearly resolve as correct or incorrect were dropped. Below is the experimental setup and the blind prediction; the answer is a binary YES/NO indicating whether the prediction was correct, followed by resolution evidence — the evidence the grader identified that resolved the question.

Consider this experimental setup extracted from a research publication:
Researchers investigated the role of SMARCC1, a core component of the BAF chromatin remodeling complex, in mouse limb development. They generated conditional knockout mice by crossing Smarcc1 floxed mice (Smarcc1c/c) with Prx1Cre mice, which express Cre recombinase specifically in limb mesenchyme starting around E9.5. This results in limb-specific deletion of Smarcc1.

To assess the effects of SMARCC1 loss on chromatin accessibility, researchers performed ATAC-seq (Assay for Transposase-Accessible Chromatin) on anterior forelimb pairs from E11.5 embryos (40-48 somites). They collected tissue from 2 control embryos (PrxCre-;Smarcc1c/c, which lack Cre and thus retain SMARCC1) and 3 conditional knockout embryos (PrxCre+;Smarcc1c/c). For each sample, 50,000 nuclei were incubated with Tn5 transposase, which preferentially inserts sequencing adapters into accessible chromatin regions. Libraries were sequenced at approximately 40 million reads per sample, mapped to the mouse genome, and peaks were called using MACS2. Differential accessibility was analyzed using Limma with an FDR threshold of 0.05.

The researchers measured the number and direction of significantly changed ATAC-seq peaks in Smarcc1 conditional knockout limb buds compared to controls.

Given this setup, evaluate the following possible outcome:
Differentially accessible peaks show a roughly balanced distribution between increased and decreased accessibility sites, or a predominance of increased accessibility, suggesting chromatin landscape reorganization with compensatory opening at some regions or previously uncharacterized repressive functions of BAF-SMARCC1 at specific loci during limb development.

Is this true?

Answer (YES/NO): NO